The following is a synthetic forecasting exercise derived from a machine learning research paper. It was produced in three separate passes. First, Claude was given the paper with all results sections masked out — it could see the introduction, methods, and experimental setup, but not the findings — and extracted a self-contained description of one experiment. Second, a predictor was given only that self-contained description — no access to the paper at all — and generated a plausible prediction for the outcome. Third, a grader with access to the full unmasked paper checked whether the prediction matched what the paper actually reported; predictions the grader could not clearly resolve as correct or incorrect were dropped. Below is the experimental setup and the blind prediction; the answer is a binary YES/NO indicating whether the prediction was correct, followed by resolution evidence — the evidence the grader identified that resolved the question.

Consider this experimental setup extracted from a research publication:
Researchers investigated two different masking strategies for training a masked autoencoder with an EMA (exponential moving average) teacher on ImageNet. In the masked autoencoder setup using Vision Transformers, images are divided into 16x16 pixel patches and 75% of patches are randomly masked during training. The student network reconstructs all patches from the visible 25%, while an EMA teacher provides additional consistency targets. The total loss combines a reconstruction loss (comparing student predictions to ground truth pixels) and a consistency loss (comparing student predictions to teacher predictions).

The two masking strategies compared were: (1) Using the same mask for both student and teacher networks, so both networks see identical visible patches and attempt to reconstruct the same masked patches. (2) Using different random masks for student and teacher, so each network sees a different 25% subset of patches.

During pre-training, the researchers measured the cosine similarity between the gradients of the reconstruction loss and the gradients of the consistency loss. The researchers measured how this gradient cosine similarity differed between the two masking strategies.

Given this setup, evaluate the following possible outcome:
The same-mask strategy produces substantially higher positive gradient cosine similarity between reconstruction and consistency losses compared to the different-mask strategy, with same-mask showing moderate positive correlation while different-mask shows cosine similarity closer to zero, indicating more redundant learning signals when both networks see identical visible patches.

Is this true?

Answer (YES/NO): NO